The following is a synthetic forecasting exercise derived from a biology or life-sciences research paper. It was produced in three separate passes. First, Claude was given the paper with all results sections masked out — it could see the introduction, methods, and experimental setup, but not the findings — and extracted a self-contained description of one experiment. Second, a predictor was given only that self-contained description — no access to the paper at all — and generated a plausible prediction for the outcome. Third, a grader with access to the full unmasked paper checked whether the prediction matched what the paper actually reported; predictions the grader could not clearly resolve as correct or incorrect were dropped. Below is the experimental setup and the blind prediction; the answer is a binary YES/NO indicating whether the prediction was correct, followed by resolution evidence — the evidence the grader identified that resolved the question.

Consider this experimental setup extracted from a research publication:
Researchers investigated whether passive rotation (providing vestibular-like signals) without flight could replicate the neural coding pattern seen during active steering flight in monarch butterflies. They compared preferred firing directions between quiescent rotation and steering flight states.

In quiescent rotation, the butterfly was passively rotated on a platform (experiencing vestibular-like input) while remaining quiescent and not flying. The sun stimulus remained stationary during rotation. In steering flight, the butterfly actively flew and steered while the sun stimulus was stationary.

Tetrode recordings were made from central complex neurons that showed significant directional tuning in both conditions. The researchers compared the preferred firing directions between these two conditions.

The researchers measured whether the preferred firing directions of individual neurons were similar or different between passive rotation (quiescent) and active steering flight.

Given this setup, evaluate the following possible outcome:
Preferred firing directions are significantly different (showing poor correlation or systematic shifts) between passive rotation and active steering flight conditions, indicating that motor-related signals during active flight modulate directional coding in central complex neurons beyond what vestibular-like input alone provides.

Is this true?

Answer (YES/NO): YES